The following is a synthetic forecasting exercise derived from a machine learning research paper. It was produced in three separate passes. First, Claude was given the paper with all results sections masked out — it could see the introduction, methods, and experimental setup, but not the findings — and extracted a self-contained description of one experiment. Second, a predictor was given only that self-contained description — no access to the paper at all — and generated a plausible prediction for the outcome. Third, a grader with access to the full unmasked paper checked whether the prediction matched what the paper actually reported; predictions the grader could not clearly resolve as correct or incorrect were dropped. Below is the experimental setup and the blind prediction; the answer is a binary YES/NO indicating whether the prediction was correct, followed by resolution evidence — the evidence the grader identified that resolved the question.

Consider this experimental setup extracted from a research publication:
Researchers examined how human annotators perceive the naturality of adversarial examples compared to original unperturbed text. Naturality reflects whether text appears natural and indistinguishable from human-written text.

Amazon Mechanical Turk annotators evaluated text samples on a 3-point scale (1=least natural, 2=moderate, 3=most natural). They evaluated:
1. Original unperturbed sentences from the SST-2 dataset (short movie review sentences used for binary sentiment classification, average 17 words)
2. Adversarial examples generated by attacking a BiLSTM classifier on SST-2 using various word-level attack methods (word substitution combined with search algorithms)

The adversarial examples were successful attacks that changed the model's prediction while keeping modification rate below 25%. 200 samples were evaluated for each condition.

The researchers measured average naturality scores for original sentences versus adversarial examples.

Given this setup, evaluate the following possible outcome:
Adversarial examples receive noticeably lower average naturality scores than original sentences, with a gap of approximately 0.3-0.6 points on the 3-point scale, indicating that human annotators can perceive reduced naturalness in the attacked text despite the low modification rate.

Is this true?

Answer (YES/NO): NO